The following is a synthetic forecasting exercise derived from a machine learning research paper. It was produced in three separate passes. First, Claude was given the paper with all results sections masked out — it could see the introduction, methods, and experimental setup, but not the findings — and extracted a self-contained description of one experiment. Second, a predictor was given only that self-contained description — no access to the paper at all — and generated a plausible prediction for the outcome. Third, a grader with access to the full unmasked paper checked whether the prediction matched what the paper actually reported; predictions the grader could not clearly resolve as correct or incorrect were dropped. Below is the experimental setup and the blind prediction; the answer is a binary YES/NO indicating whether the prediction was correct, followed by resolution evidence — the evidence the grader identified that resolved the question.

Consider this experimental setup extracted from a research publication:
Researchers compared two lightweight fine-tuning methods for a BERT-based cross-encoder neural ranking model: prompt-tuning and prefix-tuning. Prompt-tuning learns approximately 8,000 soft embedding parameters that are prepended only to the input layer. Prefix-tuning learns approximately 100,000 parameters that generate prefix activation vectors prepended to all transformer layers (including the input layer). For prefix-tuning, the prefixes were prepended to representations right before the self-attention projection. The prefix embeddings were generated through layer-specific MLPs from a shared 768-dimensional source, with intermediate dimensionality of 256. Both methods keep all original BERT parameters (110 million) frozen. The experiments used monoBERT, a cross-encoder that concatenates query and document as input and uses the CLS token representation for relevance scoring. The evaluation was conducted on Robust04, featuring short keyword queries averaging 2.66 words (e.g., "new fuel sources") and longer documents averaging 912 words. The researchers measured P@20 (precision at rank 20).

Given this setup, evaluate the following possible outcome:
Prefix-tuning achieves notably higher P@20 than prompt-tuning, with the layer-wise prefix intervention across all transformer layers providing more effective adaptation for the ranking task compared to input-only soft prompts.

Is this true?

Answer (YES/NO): YES